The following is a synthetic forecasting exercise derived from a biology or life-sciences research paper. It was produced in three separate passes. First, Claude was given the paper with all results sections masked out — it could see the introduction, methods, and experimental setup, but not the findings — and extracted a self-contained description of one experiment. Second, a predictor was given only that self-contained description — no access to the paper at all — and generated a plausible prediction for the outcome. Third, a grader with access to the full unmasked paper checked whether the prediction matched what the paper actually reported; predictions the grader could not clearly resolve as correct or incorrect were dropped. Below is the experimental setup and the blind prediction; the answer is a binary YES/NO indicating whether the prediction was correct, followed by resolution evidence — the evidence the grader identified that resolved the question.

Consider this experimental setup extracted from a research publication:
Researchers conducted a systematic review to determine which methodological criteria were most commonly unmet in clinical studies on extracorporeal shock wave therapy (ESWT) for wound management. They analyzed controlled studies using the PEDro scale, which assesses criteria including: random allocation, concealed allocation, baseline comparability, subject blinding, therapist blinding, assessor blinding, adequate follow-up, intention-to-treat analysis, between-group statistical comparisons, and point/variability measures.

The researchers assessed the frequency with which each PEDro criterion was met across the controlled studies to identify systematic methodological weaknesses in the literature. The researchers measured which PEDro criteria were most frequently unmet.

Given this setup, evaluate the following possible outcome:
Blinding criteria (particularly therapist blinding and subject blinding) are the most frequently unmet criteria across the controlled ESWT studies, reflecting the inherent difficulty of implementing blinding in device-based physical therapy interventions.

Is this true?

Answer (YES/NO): NO